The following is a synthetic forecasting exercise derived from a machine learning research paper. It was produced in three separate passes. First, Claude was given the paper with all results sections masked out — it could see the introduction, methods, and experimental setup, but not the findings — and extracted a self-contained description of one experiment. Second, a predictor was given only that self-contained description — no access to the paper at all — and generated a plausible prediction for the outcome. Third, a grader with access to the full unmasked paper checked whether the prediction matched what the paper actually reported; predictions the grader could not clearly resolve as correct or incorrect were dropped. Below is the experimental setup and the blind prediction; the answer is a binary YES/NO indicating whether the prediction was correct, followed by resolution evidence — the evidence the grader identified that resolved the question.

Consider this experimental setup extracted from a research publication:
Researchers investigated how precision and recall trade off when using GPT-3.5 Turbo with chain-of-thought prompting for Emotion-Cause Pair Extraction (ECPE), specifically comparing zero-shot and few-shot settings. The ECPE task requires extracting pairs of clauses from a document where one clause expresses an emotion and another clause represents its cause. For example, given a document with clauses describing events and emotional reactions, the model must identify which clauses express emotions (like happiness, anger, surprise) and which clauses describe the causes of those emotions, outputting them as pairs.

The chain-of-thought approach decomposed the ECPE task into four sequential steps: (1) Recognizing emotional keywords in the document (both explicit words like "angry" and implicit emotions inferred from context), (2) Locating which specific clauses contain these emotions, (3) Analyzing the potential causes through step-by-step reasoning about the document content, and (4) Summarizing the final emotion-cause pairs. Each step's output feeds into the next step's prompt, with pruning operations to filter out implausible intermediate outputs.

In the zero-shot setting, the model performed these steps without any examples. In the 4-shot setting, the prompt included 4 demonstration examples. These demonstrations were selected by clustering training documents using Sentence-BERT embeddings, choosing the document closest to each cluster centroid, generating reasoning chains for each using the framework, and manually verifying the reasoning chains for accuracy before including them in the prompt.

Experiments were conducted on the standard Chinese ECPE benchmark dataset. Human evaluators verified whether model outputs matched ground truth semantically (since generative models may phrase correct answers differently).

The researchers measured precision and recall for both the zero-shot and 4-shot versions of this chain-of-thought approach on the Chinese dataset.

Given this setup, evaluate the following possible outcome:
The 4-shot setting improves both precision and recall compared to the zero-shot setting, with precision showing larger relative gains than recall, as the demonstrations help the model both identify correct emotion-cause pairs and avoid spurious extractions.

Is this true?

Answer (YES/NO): NO